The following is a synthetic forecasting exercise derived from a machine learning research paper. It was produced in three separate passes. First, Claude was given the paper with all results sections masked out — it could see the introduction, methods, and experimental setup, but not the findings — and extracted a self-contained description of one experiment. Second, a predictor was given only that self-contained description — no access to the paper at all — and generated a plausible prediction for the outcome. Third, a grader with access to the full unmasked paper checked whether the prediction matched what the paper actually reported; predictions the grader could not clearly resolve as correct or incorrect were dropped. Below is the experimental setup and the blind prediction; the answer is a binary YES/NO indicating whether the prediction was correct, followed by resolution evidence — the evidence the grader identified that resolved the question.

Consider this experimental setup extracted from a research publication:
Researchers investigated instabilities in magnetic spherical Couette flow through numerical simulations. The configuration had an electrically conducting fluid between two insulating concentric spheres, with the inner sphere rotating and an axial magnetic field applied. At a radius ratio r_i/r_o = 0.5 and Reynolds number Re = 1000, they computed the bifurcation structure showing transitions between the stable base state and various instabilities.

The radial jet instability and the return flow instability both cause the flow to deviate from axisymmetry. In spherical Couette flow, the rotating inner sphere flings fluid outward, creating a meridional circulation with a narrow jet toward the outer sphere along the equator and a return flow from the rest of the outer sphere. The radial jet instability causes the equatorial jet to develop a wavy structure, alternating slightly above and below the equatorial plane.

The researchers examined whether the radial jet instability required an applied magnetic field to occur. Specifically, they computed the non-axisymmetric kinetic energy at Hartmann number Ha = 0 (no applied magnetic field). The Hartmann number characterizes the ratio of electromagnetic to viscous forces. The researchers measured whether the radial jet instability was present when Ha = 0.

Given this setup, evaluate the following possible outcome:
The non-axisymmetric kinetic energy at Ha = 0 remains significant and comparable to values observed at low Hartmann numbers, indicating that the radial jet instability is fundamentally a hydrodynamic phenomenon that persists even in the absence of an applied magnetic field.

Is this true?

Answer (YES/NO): YES